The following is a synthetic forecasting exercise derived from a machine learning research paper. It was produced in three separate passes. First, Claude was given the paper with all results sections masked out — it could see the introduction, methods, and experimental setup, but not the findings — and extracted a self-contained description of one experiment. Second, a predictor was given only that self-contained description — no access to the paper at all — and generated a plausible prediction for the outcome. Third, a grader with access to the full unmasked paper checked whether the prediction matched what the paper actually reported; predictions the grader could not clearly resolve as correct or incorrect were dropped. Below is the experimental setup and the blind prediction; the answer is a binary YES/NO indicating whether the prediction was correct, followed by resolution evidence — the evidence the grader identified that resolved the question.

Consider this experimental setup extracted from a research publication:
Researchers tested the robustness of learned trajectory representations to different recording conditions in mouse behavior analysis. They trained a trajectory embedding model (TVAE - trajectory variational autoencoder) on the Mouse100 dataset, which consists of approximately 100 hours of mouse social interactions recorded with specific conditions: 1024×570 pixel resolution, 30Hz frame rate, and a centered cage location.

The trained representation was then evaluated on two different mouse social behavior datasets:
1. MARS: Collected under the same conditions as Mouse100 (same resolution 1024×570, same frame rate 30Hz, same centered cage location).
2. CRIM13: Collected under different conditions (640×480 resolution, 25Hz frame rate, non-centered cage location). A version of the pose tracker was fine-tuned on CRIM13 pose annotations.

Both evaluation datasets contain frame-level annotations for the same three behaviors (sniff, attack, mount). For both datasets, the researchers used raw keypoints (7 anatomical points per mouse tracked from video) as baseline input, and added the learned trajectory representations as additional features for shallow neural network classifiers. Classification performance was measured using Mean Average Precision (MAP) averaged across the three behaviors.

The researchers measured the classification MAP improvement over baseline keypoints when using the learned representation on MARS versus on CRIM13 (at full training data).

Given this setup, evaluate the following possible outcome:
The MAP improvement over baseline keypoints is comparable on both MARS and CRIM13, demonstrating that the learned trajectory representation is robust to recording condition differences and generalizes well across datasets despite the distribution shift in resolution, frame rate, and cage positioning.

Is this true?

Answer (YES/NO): NO